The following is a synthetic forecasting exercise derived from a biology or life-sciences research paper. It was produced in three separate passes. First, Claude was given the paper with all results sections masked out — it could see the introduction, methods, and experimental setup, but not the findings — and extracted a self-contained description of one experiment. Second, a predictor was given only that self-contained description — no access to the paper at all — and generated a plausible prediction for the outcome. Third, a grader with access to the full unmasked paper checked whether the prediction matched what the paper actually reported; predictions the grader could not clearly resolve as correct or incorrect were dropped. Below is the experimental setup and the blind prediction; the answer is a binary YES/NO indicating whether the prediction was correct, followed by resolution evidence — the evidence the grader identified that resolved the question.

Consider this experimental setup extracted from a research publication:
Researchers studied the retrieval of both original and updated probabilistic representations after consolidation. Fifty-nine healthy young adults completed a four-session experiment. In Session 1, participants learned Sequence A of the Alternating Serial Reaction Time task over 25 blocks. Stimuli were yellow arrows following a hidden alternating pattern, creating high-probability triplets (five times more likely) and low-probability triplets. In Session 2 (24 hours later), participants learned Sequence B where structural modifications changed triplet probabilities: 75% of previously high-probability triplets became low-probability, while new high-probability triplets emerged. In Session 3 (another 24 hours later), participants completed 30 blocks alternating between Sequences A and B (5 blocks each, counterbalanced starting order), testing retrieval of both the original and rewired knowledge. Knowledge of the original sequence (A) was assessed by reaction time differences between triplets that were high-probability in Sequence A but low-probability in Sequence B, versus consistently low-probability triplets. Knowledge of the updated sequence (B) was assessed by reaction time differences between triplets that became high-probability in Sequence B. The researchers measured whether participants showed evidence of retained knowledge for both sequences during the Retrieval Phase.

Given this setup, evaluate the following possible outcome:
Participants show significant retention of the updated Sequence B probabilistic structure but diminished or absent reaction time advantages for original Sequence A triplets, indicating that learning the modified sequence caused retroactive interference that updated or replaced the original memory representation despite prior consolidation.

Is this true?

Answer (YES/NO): NO